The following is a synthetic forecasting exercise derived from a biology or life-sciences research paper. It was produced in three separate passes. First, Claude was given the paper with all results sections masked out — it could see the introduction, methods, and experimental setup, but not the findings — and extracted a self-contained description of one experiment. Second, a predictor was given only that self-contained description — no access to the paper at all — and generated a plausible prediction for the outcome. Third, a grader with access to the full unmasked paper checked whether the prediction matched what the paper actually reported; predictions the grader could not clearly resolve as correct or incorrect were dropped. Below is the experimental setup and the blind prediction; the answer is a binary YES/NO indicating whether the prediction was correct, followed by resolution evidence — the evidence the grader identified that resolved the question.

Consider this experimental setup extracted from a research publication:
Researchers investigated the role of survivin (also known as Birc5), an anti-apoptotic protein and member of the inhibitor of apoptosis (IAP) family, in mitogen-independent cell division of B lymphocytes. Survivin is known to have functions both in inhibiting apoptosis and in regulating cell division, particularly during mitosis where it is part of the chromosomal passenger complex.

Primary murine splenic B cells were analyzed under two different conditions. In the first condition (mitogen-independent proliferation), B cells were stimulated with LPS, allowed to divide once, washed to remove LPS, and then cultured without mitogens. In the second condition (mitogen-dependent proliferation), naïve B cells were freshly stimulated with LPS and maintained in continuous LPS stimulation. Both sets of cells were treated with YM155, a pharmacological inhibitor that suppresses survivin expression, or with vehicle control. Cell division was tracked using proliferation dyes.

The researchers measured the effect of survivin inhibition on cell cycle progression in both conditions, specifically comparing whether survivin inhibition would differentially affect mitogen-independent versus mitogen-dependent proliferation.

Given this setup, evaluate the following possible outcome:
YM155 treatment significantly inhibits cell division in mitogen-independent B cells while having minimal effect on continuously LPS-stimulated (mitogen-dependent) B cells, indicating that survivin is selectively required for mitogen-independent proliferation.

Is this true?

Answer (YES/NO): NO